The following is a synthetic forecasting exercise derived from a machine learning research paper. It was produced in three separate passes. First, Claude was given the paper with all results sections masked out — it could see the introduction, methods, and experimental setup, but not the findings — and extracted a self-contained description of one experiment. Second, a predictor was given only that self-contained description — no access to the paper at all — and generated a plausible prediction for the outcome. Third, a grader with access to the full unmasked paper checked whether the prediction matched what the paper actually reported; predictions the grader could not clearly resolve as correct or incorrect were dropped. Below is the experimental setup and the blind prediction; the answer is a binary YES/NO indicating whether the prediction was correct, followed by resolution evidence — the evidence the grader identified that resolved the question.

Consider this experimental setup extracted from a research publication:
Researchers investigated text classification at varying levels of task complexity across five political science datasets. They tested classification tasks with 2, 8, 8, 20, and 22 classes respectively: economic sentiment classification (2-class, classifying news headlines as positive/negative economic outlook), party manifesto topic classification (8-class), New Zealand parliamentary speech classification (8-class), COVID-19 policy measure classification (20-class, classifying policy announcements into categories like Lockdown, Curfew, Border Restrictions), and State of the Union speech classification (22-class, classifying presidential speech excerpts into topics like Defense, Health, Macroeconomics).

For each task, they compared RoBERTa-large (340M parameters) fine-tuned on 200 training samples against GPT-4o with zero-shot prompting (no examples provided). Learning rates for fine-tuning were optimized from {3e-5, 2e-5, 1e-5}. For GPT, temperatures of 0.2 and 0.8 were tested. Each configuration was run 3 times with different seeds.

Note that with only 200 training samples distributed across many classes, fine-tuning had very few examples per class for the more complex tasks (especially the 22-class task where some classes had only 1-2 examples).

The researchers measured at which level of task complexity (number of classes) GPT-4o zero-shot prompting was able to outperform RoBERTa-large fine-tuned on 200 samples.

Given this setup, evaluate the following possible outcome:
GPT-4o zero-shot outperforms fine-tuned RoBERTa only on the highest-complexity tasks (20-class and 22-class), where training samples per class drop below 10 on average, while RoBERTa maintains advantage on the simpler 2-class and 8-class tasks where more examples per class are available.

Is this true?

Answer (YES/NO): YES